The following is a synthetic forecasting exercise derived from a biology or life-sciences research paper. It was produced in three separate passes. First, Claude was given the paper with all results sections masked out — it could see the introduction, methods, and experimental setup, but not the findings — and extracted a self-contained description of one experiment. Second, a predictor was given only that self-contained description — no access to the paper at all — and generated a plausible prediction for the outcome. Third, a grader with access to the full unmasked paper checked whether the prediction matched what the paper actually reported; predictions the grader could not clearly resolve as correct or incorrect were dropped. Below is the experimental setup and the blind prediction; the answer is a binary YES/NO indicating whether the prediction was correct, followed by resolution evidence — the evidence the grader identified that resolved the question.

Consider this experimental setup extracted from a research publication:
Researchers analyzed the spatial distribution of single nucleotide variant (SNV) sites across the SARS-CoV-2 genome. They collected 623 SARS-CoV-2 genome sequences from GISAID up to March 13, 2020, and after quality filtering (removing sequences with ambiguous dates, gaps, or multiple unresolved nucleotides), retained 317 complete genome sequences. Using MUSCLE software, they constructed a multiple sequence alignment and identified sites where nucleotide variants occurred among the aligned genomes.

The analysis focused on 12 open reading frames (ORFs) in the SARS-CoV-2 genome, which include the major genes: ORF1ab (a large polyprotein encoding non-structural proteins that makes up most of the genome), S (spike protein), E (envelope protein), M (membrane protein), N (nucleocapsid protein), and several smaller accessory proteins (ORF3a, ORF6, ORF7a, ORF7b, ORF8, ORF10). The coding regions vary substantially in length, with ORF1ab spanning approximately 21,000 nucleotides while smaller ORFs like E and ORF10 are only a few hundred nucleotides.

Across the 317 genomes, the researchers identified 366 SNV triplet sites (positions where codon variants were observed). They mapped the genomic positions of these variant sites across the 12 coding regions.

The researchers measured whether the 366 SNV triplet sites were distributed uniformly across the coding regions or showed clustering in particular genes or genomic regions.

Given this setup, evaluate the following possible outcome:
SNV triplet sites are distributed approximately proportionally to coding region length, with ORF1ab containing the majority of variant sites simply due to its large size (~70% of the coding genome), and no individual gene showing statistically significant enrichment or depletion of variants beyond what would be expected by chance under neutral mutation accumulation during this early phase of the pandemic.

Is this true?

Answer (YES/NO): YES